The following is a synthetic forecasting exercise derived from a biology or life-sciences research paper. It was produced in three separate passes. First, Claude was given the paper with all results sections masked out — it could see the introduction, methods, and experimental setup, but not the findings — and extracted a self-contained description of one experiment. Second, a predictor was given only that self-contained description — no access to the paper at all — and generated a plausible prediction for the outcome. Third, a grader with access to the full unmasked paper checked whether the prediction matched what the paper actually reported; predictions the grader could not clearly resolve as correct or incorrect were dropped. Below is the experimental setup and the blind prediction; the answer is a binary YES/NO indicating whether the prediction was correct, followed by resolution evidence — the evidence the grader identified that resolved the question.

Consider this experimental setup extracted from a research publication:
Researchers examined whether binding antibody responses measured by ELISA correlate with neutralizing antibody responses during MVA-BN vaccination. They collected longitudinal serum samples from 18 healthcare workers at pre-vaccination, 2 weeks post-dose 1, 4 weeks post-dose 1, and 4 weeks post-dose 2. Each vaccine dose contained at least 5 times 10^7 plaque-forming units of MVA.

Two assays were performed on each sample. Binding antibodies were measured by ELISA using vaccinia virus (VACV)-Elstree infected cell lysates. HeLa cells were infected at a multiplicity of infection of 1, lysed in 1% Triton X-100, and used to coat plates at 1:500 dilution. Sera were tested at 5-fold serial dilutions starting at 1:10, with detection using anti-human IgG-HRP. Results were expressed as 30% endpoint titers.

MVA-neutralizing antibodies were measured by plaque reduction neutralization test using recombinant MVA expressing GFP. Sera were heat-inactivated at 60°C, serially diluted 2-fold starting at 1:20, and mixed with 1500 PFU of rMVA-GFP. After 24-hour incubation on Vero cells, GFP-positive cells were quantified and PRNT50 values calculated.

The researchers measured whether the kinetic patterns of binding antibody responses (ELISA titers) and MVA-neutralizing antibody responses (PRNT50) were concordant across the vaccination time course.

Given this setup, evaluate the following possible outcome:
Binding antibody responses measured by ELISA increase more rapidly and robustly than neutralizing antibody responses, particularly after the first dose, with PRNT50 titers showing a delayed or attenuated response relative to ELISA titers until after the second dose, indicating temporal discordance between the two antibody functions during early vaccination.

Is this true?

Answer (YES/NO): NO